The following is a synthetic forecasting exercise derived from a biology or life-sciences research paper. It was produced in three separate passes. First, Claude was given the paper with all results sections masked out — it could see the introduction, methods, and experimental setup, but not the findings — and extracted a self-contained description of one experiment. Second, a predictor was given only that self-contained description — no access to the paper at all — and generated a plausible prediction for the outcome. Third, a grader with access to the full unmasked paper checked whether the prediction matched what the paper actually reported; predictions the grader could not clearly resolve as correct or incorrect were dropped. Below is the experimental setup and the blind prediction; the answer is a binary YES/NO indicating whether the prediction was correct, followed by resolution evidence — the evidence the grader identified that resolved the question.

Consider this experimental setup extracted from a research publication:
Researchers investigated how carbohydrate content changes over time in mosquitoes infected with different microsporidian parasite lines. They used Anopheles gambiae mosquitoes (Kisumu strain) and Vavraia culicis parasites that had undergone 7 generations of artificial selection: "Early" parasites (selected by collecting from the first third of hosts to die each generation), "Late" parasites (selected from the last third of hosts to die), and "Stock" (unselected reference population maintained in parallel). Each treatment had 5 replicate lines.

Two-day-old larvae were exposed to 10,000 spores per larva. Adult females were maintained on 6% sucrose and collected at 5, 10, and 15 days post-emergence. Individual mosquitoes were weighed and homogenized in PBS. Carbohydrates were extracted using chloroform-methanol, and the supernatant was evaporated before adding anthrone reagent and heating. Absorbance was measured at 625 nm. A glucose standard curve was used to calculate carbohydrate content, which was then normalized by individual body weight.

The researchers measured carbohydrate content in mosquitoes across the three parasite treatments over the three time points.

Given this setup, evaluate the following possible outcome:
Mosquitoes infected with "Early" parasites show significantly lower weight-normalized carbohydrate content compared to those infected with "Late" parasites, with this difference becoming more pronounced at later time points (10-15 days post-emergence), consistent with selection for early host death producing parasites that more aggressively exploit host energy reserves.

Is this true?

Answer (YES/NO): NO